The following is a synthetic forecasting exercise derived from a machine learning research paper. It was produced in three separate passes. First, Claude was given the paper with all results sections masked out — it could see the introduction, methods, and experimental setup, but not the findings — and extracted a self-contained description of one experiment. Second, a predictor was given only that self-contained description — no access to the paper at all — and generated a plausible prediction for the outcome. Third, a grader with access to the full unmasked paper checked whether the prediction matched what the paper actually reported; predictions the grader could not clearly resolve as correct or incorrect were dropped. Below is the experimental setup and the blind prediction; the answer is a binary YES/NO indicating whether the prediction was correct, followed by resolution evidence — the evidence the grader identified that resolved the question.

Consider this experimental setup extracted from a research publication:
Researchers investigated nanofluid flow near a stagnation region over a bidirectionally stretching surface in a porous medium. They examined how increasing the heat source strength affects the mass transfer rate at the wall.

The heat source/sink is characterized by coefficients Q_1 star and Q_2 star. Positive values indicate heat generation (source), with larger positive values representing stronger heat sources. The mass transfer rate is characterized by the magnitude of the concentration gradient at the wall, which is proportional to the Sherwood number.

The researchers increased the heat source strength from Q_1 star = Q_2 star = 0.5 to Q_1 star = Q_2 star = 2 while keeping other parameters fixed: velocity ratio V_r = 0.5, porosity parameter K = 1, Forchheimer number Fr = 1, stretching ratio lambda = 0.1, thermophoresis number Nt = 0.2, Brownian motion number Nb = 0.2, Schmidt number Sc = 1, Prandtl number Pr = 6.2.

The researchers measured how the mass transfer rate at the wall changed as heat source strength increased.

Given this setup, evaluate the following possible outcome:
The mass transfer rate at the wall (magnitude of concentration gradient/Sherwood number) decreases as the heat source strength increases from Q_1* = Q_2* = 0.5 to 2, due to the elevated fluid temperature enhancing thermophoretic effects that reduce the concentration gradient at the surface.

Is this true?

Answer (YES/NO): YES